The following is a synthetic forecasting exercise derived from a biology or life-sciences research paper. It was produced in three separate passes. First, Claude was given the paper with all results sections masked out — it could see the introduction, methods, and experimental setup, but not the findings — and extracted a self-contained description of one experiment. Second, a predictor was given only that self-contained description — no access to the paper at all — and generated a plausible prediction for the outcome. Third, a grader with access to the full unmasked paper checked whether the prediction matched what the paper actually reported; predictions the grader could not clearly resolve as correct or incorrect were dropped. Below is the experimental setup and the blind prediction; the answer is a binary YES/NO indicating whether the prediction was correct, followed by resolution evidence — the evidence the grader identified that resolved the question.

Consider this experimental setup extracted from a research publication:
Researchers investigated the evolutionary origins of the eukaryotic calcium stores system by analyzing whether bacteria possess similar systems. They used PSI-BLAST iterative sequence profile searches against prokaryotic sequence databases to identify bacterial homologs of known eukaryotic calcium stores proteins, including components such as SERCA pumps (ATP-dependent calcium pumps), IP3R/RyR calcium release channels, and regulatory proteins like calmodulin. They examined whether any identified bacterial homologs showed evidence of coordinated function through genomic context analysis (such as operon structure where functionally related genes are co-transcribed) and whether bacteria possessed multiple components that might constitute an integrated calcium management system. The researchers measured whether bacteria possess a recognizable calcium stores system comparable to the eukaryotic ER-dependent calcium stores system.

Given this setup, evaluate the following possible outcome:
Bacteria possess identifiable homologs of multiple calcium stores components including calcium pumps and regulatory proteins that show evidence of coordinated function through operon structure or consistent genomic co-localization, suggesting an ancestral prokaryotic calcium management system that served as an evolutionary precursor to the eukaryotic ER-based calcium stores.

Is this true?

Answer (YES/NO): NO